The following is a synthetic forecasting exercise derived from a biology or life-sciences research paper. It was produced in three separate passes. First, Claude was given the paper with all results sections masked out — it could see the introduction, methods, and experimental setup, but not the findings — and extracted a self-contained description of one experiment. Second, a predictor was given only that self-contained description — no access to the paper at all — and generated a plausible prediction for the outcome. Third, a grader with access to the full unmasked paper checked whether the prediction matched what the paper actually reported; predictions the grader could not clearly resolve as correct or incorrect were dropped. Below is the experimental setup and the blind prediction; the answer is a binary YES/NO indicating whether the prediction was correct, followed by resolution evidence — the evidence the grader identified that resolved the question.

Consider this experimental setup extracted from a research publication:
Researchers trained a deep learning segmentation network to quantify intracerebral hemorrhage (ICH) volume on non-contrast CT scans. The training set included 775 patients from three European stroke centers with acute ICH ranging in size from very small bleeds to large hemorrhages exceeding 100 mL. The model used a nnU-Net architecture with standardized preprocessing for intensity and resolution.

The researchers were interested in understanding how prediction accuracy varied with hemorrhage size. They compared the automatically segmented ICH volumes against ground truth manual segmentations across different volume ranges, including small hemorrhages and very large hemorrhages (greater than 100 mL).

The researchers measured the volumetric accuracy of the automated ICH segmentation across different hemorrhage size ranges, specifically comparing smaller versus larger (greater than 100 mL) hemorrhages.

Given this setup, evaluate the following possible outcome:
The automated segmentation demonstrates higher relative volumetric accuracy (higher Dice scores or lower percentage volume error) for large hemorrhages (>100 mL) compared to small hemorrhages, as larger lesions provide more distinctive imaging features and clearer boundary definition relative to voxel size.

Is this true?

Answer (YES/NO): NO